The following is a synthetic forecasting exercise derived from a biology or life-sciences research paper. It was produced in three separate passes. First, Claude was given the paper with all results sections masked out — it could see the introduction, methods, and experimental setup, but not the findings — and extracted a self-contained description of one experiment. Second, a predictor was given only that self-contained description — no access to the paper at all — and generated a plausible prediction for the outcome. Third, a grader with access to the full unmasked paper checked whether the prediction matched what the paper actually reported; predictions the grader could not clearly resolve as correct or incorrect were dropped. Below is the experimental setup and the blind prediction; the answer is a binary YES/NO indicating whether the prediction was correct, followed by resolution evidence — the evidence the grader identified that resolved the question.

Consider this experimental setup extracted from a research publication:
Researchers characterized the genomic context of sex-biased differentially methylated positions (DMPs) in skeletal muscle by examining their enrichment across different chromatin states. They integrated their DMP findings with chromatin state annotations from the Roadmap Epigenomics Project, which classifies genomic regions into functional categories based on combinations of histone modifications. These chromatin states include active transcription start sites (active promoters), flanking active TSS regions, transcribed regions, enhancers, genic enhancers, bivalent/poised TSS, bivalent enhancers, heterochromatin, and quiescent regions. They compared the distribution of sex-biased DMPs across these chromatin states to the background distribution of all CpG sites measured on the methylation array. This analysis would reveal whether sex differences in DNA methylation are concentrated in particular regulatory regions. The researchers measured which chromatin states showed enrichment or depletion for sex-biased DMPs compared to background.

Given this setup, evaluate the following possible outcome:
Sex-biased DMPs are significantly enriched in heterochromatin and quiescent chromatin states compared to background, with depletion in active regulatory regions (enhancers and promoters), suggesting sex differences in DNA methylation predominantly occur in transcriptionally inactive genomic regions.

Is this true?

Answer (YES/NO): NO